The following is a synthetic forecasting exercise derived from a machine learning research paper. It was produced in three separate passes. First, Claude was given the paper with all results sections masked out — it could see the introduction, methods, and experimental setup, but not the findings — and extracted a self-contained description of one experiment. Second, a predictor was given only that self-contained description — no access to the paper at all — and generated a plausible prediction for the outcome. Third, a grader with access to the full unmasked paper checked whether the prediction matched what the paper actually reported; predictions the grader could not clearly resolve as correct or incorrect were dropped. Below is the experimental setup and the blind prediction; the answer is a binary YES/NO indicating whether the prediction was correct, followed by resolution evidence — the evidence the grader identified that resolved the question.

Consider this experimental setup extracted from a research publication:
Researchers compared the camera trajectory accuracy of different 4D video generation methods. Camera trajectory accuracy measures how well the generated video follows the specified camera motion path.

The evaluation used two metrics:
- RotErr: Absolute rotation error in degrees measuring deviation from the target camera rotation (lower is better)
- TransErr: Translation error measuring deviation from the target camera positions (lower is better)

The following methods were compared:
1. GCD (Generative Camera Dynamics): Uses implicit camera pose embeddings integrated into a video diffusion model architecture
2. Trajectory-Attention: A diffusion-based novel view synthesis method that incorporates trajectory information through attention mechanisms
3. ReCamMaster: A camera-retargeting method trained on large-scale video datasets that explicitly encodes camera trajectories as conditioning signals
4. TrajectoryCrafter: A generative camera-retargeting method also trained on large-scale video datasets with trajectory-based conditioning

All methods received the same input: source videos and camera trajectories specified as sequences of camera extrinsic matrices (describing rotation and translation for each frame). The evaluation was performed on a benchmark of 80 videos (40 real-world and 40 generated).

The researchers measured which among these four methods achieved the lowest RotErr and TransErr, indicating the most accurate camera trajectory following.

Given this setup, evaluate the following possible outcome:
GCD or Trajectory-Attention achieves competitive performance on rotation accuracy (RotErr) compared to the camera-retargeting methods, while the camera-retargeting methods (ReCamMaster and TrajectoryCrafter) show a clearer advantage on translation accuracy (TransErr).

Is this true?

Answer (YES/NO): NO